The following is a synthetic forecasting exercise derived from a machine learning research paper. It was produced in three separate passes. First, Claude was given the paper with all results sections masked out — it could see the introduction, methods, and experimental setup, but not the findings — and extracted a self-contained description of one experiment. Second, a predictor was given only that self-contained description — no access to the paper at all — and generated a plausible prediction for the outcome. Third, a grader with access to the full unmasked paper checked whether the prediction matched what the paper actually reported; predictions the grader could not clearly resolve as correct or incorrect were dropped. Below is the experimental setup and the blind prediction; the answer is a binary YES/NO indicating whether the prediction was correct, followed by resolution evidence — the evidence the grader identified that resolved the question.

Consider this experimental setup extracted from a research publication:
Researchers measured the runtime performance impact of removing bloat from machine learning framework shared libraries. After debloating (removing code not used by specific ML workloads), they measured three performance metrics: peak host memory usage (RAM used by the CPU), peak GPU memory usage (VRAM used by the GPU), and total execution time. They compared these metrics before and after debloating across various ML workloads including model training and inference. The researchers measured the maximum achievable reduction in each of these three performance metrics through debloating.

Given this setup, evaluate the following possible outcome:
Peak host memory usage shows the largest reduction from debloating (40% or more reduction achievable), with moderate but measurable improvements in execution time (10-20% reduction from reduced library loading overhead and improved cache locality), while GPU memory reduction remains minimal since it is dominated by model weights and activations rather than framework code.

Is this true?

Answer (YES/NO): NO